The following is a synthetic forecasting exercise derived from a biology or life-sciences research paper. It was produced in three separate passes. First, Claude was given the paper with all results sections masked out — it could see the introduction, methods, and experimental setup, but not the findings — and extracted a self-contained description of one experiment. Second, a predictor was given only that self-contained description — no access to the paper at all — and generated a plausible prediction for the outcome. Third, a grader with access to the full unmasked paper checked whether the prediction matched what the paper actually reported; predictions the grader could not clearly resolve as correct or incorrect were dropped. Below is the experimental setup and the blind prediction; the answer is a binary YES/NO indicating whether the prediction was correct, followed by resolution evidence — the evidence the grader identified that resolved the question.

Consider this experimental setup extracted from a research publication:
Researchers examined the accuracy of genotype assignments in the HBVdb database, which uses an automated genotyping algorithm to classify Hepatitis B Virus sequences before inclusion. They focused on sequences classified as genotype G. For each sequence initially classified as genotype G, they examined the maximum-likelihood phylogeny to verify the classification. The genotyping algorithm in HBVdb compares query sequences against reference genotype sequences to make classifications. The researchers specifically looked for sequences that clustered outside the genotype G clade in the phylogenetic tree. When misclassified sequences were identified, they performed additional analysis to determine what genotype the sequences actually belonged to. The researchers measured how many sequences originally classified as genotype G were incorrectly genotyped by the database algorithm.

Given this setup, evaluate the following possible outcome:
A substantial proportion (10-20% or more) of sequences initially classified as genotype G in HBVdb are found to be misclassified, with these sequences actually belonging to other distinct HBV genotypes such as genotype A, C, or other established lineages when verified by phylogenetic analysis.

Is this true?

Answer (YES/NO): NO